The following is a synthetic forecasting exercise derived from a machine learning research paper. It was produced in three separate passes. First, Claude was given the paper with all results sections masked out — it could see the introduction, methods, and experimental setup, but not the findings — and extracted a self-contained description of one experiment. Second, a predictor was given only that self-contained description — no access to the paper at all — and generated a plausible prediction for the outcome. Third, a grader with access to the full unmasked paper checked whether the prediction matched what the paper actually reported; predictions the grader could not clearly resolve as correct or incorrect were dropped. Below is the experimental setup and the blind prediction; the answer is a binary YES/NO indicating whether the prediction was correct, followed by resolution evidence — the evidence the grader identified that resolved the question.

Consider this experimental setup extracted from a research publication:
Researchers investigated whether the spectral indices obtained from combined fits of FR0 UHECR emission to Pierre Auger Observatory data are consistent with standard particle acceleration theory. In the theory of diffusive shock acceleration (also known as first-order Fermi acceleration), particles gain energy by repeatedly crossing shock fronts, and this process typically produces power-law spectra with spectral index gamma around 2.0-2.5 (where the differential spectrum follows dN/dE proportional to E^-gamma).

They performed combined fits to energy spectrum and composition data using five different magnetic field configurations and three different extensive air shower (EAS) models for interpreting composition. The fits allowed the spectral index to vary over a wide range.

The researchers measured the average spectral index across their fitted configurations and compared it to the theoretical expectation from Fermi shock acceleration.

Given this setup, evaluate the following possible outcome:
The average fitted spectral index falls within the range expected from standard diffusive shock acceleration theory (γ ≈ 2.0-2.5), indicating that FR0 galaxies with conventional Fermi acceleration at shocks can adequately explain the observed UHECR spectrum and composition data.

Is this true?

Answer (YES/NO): YES